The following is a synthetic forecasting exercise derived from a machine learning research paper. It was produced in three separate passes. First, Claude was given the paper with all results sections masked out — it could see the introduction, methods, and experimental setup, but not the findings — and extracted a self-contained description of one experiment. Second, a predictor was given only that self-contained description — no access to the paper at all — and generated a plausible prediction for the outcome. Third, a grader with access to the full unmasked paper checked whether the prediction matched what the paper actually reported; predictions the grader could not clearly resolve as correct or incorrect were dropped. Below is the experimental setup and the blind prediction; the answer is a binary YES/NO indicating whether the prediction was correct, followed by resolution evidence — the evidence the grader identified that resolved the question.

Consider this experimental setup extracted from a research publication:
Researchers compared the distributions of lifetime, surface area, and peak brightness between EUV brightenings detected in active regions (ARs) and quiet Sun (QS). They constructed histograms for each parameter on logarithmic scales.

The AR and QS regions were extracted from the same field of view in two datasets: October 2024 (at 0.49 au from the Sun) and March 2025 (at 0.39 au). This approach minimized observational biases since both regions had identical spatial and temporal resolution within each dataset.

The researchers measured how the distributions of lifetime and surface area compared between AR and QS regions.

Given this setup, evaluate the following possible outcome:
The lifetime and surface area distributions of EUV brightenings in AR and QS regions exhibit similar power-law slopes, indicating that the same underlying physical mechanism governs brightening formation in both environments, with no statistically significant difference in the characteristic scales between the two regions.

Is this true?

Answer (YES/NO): NO